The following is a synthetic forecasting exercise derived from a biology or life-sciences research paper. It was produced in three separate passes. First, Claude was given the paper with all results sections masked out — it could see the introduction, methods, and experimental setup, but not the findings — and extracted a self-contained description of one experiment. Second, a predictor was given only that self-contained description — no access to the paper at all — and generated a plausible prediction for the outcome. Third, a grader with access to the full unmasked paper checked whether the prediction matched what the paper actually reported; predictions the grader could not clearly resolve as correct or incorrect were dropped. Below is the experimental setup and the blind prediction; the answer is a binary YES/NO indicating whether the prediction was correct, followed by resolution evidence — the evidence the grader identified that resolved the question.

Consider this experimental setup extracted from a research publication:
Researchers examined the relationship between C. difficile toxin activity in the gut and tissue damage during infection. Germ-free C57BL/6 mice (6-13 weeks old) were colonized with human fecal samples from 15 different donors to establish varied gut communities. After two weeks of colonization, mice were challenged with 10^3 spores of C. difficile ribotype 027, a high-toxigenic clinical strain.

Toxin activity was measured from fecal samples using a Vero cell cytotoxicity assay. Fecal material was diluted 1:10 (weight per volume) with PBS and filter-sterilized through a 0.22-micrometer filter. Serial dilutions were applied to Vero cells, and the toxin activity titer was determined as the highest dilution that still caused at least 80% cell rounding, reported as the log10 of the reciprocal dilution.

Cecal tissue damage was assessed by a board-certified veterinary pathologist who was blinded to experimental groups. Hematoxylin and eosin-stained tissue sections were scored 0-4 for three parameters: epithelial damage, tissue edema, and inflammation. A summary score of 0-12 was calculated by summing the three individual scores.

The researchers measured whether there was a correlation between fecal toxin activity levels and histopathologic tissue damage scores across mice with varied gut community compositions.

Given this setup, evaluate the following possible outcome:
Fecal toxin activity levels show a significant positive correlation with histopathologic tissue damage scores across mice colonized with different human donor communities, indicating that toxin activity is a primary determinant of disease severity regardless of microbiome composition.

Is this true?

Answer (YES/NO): NO